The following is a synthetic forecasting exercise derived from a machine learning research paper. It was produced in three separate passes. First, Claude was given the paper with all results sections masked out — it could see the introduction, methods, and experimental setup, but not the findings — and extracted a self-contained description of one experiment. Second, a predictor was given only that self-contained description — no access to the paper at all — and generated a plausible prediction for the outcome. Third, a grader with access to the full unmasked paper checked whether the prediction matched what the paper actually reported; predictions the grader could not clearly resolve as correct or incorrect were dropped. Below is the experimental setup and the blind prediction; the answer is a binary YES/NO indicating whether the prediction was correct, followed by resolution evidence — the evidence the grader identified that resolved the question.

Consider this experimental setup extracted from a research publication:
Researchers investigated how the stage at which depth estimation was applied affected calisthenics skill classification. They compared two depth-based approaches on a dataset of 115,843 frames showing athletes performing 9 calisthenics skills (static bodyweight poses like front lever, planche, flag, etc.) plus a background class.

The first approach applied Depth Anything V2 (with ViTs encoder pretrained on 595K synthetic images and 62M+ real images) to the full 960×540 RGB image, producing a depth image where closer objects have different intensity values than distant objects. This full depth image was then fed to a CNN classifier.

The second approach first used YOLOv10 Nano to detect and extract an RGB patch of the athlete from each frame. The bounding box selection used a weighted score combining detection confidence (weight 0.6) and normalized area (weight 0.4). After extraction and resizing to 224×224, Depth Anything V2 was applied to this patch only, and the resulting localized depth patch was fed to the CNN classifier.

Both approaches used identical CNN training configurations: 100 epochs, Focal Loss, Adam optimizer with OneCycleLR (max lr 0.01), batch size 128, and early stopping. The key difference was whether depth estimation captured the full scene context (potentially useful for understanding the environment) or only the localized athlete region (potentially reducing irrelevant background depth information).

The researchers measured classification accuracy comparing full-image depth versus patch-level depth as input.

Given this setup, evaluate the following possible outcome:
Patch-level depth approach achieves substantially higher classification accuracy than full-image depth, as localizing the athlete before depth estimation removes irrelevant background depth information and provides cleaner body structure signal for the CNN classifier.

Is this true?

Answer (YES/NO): YES